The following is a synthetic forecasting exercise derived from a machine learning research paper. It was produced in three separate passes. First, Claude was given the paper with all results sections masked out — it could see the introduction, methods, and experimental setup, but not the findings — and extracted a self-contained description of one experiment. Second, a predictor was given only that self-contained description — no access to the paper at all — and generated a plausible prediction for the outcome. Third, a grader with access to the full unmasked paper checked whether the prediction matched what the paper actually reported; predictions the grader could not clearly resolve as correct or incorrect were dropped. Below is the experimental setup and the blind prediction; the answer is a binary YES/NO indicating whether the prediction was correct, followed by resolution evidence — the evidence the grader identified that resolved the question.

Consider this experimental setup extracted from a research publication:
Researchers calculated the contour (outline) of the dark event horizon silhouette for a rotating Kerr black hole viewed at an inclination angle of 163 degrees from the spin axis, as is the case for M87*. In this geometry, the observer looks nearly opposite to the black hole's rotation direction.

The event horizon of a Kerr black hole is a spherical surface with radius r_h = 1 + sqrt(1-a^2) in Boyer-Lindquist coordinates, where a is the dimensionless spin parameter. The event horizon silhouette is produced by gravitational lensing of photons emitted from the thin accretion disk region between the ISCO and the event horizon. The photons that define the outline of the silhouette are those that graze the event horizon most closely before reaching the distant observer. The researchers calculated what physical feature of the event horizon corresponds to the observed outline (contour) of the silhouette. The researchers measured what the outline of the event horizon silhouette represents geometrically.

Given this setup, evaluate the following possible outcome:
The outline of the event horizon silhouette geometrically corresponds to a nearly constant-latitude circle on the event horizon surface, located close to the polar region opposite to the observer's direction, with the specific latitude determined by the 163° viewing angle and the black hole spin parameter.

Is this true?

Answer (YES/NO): NO